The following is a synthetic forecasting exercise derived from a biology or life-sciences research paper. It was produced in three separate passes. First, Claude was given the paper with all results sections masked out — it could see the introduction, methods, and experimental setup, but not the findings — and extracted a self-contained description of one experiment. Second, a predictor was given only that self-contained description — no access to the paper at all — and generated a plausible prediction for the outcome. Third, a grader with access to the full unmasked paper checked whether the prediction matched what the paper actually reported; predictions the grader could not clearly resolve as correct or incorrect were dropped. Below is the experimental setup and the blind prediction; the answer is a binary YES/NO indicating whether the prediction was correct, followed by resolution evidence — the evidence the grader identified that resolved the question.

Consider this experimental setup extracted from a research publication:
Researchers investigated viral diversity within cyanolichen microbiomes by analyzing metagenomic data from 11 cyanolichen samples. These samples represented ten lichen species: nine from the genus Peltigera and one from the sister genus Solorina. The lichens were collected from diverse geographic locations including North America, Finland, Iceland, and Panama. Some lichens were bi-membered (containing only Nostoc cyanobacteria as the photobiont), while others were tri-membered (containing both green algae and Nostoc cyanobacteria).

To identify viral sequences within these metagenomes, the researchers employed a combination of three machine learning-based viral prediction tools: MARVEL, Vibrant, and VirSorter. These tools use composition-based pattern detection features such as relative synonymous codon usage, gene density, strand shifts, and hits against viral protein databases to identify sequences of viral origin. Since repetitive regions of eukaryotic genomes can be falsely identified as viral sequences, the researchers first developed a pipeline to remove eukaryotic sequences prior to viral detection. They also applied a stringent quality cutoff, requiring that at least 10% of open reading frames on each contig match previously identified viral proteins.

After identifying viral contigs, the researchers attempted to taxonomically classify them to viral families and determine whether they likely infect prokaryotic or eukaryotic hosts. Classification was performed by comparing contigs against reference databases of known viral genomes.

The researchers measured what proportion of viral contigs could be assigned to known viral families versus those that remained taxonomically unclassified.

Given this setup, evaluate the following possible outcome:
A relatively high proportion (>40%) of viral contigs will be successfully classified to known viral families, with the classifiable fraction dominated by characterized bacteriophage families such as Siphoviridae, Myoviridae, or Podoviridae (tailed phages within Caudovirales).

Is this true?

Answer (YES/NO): YES